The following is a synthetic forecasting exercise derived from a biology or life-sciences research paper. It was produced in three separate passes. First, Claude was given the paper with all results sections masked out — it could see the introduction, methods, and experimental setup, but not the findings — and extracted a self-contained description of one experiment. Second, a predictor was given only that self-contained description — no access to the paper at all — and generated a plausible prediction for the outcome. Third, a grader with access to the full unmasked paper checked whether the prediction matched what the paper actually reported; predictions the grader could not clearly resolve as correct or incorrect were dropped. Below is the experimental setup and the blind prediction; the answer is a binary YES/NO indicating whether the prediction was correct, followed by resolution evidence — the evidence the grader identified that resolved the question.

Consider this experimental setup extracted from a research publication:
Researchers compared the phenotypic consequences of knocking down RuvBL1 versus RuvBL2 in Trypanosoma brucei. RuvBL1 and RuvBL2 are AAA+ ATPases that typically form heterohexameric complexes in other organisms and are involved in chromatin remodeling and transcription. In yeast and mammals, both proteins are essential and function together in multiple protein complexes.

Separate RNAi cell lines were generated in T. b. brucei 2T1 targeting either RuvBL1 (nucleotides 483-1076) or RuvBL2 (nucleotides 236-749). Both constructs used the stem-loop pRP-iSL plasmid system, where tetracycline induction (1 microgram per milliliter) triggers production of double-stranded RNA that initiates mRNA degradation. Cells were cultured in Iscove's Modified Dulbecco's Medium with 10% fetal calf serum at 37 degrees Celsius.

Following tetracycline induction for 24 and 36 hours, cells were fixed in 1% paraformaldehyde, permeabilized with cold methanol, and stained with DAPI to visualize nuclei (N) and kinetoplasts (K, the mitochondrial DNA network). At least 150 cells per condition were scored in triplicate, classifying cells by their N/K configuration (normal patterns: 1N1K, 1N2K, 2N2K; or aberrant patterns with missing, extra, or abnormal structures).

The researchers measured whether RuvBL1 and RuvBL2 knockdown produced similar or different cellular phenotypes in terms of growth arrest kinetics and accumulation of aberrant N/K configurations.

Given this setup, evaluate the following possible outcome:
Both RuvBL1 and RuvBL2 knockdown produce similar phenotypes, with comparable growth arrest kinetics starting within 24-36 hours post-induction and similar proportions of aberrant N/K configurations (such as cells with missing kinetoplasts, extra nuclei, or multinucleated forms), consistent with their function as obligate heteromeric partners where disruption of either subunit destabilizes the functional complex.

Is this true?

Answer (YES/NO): YES